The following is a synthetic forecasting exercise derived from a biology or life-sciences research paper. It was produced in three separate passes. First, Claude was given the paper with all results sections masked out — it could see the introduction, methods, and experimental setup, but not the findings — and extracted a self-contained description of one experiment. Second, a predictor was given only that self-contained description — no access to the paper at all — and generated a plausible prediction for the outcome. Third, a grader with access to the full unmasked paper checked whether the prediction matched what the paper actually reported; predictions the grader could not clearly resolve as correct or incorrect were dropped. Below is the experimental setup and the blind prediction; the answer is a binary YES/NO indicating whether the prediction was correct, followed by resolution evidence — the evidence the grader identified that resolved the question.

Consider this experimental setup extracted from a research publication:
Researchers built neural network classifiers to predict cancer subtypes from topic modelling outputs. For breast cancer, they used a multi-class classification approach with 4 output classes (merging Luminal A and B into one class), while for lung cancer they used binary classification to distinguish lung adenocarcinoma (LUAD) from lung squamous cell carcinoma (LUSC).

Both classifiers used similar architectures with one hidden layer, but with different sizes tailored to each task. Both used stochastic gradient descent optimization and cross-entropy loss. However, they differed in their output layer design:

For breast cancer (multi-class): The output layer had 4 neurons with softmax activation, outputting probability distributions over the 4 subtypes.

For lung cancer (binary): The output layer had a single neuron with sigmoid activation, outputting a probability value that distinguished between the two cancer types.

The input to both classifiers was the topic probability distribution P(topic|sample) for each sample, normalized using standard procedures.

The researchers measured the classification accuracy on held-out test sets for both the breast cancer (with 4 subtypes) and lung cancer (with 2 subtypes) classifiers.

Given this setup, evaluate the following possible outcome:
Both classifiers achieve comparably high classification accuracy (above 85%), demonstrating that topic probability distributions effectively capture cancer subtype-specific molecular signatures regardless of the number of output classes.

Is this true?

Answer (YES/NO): YES